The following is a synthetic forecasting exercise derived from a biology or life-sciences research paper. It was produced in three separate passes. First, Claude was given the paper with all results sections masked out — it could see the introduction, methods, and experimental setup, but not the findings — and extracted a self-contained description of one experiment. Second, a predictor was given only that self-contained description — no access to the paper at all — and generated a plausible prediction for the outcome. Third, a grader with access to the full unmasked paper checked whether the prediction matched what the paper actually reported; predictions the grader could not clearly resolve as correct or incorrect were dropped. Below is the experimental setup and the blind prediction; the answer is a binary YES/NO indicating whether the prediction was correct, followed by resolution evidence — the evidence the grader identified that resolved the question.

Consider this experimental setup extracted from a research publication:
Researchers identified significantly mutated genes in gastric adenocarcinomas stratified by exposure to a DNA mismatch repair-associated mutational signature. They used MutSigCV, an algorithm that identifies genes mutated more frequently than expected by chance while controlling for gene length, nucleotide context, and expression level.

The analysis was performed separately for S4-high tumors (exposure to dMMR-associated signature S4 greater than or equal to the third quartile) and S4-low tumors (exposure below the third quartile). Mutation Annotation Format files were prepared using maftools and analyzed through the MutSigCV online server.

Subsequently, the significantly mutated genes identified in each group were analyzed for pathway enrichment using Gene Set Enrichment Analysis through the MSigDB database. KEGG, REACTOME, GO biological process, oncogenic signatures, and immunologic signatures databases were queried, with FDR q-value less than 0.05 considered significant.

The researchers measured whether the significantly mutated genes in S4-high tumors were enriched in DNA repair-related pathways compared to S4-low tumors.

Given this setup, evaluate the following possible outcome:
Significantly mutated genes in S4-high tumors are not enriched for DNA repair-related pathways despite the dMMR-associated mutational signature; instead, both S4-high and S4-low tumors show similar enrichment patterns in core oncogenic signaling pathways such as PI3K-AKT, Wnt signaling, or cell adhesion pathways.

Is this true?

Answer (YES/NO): NO